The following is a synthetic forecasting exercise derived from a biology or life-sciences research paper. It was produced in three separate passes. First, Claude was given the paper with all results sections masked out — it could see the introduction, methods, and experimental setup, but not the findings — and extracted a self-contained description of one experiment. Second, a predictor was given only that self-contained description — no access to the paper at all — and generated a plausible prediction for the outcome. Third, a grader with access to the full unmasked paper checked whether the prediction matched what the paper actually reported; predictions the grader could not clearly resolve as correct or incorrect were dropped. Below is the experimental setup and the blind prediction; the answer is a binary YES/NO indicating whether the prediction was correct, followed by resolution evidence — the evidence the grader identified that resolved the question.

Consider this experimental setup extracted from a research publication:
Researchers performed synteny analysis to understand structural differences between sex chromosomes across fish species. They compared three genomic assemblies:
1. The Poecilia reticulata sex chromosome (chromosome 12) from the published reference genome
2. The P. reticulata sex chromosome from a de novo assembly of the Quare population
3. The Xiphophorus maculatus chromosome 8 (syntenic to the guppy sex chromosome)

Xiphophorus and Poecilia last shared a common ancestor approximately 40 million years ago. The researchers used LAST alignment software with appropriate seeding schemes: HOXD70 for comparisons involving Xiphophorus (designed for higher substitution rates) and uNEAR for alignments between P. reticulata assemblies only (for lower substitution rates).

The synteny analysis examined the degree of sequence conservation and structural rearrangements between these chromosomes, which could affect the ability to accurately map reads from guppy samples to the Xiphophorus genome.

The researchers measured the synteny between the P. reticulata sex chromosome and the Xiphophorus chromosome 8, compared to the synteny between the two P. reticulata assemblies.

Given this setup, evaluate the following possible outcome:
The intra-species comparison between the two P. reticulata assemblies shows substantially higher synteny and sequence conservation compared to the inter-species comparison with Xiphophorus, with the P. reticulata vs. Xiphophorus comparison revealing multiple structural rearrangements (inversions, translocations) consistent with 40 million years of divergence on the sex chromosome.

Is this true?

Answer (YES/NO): YES